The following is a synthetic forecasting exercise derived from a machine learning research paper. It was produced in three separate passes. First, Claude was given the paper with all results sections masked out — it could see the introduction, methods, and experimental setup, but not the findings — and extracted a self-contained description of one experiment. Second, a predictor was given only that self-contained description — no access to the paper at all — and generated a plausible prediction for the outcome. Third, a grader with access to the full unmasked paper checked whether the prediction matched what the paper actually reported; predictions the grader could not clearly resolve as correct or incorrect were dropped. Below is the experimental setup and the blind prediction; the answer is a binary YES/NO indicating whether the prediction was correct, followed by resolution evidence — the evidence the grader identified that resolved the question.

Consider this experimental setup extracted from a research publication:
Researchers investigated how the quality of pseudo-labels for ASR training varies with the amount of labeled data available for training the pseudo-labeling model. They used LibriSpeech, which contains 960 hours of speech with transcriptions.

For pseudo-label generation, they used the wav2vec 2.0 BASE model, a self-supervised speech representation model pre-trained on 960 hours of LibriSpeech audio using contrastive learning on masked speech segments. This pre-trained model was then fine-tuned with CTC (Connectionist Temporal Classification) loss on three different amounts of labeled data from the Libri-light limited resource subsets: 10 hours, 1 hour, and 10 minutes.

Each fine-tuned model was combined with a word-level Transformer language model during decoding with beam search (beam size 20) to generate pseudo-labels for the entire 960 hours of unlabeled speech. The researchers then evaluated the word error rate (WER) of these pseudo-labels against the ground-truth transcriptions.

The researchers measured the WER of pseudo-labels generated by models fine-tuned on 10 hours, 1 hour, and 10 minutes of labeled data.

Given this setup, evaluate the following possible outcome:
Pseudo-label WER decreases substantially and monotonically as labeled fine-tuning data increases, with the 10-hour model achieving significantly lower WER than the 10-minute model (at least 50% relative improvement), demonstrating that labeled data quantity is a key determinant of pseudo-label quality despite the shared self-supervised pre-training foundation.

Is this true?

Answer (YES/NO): YES